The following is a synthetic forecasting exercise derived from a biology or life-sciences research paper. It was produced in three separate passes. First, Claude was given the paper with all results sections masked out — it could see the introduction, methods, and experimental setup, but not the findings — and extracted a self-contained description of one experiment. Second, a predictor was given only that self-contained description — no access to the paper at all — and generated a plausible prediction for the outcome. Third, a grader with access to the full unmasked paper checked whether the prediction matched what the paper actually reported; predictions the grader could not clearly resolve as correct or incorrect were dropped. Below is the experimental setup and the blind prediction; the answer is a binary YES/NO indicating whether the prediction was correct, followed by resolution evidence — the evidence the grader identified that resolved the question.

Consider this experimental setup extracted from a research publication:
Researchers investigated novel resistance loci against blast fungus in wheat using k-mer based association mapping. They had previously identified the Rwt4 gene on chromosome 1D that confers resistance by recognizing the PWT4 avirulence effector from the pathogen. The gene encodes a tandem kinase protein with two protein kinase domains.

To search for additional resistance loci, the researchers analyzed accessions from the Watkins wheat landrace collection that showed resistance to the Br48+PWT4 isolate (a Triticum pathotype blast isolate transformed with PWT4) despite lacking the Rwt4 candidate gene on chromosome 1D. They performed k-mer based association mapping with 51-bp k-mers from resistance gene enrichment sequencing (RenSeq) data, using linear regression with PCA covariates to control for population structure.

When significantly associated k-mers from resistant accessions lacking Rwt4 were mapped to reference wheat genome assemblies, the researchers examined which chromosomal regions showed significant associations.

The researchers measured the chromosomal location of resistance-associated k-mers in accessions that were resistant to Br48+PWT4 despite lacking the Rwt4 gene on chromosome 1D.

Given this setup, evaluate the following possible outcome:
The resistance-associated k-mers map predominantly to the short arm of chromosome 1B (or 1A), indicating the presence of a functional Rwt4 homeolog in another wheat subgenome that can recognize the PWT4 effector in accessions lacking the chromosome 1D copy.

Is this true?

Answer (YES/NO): YES